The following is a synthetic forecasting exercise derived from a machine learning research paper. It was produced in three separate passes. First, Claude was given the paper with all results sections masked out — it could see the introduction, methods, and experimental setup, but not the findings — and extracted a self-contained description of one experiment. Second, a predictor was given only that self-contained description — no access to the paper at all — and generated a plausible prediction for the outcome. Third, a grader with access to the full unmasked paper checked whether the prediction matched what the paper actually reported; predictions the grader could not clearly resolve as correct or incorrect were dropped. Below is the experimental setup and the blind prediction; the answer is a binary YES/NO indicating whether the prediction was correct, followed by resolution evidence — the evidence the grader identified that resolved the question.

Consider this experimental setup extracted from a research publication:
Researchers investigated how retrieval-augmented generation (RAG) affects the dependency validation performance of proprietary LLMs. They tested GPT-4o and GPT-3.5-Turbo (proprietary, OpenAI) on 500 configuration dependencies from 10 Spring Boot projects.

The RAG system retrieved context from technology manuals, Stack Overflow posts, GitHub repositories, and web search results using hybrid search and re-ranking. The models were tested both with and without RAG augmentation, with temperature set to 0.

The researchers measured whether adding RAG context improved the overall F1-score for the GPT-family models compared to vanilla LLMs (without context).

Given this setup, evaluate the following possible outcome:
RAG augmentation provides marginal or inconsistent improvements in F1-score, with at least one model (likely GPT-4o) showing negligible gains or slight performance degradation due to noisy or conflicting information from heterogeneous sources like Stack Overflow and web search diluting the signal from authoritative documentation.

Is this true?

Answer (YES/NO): NO